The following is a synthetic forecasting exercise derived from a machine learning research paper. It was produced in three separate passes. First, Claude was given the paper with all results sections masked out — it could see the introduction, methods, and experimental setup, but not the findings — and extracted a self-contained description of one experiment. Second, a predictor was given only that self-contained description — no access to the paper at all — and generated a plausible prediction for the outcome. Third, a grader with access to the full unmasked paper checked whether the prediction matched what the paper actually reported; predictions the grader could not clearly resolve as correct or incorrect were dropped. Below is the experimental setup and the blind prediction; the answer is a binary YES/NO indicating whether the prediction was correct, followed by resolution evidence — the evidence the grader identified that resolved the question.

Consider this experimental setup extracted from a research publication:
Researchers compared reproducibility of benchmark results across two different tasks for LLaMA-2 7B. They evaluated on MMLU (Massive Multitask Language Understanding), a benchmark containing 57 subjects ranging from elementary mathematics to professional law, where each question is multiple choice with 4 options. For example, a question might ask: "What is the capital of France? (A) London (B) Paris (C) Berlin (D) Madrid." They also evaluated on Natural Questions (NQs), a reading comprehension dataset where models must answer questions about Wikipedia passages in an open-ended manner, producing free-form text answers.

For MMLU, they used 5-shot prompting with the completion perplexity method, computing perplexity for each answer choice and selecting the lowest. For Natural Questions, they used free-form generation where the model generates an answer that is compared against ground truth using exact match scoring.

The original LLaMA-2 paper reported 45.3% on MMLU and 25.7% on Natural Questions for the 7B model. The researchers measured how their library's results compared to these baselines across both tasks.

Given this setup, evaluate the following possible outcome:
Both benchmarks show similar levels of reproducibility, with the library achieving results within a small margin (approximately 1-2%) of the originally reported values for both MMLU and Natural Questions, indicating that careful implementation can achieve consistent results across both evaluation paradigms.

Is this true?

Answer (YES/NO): YES